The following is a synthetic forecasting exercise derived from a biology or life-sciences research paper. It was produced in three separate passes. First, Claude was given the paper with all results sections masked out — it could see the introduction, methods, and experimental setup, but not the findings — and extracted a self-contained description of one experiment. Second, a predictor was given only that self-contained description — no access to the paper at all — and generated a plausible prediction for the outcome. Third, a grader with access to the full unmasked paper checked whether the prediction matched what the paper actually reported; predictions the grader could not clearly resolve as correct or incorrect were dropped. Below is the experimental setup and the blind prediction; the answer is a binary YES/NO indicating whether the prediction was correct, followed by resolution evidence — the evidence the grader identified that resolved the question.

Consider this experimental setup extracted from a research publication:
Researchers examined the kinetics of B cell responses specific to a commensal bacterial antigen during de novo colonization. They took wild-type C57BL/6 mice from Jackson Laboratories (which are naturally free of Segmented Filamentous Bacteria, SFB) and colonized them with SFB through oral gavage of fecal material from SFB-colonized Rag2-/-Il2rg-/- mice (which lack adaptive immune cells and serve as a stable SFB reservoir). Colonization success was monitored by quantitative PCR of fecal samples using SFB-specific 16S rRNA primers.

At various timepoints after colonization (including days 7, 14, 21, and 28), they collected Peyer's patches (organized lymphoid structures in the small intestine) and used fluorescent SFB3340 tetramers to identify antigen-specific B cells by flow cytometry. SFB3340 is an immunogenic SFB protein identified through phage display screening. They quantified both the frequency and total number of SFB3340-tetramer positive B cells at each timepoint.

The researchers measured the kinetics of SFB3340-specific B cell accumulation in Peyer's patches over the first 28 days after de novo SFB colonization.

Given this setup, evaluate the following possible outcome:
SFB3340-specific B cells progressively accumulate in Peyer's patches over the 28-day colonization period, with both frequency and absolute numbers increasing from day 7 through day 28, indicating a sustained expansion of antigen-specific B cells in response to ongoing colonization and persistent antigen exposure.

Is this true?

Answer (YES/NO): NO